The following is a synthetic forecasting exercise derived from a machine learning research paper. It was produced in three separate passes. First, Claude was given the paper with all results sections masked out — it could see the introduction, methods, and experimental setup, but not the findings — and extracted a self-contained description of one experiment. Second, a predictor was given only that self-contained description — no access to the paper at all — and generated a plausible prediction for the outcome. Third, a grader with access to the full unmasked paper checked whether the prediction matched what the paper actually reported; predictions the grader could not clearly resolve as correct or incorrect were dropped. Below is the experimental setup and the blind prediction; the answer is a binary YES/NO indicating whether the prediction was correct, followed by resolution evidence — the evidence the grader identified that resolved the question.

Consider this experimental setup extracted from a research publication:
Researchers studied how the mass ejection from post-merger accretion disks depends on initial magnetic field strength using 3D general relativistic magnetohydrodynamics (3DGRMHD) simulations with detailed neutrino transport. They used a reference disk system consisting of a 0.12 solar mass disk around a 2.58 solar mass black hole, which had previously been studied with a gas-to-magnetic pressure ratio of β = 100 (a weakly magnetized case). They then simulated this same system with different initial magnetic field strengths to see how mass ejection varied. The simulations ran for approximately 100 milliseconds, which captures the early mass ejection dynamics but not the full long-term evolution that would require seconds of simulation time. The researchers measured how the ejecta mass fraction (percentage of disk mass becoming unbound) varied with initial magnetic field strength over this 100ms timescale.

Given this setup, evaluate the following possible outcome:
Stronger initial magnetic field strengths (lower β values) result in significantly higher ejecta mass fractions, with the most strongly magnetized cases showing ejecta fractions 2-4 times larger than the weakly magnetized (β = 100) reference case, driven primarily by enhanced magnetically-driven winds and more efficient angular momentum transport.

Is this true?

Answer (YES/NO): YES